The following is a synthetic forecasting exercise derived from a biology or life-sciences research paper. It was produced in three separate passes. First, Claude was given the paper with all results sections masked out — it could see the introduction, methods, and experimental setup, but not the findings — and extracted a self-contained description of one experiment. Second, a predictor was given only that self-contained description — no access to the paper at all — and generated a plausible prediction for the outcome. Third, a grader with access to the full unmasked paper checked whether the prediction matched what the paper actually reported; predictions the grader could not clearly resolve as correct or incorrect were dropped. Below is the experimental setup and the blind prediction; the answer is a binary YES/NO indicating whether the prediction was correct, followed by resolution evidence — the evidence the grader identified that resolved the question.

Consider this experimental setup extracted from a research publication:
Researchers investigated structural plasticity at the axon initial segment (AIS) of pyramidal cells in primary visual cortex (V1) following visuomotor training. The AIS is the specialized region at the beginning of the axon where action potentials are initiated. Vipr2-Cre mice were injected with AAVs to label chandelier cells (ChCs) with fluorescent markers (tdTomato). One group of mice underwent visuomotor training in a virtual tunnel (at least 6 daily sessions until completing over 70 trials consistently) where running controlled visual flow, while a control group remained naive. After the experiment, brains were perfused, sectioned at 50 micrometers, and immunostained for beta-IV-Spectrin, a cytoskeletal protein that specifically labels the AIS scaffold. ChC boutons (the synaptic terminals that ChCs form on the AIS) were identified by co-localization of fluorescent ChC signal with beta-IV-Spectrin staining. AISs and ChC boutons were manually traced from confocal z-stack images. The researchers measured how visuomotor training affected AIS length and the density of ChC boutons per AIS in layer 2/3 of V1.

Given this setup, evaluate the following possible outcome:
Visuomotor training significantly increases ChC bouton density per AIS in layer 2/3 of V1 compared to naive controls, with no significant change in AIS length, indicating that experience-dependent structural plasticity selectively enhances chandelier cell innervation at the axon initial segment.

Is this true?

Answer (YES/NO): NO